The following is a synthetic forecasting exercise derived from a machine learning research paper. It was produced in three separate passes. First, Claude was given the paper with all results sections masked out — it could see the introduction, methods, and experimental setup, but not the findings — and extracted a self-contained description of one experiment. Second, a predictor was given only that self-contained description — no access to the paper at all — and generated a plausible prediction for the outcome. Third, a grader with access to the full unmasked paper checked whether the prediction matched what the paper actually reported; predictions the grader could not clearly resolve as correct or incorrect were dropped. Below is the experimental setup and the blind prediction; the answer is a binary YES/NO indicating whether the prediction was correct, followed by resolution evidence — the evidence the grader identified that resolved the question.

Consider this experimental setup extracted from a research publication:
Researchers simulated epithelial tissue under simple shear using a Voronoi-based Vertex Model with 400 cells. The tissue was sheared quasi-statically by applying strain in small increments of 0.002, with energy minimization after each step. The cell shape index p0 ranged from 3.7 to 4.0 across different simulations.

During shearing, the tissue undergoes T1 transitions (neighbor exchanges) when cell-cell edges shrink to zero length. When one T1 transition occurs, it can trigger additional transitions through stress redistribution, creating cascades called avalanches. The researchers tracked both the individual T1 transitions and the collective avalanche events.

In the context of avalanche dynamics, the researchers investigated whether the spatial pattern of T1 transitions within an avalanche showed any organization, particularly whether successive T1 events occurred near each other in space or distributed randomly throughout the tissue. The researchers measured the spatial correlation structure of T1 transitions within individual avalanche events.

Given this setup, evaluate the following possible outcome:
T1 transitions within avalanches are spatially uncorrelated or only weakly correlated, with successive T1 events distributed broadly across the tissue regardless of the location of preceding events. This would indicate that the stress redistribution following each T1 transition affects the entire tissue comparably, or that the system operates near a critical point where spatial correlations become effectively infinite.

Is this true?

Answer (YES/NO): NO